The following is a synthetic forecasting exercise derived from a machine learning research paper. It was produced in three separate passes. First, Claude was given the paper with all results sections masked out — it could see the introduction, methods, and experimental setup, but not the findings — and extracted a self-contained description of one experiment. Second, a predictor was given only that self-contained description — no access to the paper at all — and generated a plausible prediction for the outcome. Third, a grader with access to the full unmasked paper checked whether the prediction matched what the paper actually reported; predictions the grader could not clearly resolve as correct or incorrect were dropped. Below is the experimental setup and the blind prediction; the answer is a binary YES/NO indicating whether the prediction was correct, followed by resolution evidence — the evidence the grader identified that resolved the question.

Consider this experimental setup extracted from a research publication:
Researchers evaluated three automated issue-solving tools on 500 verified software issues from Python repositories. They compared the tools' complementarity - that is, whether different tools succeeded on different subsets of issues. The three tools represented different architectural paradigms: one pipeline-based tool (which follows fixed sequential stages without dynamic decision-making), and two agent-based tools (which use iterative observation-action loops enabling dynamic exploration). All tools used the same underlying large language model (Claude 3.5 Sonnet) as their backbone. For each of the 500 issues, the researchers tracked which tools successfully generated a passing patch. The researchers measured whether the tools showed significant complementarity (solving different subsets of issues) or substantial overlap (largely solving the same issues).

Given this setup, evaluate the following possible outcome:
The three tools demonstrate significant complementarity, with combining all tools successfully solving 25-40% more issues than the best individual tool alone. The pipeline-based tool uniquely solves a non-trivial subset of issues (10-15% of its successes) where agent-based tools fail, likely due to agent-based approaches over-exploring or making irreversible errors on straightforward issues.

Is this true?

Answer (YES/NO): YES